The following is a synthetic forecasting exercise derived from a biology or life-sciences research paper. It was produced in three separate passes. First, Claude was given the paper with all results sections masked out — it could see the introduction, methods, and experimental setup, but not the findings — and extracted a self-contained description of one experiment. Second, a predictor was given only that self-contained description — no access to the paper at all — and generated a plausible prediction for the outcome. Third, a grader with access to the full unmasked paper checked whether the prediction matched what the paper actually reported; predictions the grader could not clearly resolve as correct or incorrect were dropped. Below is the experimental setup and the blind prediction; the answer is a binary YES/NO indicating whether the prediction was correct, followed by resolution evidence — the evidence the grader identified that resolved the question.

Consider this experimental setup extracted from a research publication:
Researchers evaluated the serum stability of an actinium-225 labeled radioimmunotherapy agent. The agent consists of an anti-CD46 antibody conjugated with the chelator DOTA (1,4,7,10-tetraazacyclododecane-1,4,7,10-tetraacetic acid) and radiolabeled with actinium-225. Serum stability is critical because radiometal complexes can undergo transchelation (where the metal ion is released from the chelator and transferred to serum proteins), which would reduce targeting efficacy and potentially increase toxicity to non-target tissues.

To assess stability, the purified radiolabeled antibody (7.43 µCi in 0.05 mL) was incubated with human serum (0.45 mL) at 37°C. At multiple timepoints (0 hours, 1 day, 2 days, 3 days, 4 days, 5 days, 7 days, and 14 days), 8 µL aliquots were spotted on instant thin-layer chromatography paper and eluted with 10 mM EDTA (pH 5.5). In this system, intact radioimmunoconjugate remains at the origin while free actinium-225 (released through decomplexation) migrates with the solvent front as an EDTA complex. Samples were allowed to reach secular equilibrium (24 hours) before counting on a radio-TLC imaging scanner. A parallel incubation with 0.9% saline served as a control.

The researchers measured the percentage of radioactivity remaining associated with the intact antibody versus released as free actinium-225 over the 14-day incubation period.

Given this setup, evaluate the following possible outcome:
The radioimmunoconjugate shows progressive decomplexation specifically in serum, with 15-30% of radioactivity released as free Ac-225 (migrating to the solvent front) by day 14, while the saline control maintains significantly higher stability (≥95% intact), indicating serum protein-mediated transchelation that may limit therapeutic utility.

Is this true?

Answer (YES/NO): NO